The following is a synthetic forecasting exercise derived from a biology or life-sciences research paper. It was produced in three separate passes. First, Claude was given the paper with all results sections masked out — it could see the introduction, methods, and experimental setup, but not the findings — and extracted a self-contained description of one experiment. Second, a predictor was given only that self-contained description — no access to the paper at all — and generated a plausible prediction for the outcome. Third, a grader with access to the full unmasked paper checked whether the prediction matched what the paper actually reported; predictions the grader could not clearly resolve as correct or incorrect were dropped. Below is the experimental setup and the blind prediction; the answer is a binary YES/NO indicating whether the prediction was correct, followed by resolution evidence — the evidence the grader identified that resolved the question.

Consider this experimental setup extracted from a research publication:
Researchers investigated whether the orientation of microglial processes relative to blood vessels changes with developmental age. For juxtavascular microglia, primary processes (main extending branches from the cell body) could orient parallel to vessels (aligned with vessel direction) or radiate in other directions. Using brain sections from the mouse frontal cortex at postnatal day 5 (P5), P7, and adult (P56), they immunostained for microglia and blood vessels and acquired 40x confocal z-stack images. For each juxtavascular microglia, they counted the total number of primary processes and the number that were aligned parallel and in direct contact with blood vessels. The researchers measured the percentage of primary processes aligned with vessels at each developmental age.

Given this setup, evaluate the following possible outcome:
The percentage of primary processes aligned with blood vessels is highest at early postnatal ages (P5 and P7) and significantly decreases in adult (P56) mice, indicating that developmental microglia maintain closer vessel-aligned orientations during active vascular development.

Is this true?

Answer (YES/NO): NO